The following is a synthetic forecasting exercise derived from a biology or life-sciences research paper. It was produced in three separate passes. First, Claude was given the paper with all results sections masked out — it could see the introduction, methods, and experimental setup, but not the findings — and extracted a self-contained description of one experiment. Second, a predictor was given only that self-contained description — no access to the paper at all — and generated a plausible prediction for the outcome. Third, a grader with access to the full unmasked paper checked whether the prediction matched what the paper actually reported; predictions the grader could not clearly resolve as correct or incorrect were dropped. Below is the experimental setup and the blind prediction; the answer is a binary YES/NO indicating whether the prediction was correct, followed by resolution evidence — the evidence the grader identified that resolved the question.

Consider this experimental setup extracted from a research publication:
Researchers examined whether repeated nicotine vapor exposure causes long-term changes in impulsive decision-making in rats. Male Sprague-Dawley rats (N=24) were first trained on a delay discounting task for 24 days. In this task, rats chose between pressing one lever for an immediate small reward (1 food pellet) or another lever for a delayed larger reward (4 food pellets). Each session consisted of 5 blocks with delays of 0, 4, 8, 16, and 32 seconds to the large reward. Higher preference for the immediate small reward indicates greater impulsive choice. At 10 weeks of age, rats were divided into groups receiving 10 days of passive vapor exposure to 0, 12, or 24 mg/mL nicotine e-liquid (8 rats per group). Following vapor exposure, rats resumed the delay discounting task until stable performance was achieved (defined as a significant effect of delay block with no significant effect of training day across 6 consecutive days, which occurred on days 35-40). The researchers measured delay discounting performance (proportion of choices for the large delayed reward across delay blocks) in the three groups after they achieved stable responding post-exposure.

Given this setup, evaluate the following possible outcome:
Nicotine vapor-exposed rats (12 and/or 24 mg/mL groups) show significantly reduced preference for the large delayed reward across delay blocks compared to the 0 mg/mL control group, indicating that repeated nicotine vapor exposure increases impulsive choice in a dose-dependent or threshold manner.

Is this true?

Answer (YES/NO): NO